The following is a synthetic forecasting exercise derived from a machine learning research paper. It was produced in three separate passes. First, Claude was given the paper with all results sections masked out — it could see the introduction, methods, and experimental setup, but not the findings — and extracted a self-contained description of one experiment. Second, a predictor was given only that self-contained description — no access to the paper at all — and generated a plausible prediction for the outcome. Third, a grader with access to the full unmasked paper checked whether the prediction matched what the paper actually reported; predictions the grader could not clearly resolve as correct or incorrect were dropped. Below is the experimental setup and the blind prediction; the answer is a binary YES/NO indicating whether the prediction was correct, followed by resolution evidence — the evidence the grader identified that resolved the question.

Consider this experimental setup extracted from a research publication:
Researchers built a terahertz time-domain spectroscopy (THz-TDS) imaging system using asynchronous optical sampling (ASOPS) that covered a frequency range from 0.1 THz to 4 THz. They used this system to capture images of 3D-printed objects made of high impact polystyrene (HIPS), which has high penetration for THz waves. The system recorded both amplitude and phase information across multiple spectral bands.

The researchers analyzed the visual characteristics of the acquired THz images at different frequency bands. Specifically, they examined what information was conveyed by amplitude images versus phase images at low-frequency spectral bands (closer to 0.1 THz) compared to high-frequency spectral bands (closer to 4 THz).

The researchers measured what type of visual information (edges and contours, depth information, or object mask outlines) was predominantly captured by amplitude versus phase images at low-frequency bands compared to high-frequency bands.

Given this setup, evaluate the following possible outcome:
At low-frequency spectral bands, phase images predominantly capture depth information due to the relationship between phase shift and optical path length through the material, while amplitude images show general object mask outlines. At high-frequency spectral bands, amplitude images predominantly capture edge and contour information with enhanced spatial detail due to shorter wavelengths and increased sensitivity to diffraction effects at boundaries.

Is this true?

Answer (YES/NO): NO